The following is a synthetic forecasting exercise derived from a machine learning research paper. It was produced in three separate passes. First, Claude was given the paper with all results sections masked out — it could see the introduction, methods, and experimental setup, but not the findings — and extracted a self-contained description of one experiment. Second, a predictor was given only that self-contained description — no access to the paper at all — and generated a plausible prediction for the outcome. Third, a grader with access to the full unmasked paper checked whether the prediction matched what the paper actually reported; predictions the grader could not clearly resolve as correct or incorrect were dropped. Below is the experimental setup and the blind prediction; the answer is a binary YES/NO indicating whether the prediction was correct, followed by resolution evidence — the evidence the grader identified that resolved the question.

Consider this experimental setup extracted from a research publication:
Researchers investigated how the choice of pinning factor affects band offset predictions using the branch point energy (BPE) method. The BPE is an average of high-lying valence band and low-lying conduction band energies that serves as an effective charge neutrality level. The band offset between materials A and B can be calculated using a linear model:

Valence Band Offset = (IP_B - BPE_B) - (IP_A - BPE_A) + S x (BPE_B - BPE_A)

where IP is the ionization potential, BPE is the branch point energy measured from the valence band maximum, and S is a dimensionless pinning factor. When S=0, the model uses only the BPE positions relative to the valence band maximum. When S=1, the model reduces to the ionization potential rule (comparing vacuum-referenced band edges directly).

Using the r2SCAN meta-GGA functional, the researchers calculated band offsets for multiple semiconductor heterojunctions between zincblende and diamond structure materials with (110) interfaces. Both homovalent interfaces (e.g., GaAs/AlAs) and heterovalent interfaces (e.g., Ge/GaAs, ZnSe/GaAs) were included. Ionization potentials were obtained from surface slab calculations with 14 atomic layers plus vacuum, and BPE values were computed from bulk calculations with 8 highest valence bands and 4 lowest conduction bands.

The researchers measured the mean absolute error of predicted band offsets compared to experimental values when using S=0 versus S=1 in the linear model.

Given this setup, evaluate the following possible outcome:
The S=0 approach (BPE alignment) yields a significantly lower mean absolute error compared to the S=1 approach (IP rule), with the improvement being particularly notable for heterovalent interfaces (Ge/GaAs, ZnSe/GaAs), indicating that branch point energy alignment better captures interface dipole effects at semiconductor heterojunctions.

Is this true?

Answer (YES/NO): NO